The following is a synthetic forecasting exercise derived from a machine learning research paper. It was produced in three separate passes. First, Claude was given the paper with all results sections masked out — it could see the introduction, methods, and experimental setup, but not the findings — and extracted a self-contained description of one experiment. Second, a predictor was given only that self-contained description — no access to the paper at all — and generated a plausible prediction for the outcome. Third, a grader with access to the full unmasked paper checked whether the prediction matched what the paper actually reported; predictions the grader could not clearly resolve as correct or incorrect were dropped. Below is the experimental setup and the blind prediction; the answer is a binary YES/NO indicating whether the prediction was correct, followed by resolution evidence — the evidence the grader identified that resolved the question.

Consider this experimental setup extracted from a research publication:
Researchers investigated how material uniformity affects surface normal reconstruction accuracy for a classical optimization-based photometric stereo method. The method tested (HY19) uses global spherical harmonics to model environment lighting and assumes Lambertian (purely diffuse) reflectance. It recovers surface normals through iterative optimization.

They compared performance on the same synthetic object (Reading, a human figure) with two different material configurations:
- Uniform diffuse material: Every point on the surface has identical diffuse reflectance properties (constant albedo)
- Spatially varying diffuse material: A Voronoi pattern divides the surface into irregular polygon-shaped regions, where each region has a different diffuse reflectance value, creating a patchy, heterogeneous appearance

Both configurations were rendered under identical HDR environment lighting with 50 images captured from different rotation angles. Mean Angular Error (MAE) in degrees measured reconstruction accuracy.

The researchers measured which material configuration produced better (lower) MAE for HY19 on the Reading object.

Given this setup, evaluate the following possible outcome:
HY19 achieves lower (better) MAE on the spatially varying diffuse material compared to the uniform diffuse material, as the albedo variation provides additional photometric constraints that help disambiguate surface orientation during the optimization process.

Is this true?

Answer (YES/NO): YES